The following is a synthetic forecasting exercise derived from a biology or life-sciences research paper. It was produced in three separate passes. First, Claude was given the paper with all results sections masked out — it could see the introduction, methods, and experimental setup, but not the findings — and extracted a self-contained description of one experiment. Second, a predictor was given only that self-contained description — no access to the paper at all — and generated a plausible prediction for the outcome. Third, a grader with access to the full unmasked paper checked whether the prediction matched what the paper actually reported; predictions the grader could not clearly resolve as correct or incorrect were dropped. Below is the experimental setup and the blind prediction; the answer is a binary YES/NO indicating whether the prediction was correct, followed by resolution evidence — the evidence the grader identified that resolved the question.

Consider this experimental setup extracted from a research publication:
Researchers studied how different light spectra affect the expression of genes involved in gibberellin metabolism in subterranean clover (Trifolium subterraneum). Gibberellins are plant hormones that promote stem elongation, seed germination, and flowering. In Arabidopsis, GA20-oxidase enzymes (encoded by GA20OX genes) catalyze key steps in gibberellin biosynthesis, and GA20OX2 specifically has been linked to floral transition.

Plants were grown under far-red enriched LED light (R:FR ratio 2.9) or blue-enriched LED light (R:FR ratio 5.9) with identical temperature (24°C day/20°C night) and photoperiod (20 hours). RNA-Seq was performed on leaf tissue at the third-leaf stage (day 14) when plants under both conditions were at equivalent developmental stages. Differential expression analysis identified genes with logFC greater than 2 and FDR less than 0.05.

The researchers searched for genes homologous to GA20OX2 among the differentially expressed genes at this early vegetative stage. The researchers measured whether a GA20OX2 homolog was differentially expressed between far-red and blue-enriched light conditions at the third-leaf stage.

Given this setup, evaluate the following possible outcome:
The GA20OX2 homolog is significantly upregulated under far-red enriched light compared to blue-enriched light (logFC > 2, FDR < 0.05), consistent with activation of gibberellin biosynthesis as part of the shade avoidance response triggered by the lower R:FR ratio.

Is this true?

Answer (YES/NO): YES